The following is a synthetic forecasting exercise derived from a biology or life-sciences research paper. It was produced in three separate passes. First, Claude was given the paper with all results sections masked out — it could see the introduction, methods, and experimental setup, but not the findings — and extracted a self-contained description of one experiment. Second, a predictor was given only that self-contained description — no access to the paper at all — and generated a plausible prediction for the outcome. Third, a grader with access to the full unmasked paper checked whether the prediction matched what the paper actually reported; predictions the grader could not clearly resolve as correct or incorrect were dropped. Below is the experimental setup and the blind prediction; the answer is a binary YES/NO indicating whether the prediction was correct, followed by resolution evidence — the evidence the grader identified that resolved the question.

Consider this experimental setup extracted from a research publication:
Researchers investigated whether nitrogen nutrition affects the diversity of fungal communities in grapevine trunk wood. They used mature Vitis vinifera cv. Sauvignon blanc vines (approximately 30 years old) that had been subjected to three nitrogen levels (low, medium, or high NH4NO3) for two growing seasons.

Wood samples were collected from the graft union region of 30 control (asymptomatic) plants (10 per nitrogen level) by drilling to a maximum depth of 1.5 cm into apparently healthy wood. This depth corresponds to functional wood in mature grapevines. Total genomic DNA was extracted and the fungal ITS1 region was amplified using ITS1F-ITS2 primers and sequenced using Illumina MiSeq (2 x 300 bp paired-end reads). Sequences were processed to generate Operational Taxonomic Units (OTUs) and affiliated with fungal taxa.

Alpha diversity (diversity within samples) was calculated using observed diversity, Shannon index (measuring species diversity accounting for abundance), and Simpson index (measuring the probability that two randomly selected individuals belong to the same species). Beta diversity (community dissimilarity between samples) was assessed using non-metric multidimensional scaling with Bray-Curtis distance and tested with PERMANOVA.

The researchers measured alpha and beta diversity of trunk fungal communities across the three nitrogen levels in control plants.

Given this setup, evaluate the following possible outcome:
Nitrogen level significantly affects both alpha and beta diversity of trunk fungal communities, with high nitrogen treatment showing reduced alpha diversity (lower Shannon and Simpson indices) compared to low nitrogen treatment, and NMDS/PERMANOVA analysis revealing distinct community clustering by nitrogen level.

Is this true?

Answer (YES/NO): NO